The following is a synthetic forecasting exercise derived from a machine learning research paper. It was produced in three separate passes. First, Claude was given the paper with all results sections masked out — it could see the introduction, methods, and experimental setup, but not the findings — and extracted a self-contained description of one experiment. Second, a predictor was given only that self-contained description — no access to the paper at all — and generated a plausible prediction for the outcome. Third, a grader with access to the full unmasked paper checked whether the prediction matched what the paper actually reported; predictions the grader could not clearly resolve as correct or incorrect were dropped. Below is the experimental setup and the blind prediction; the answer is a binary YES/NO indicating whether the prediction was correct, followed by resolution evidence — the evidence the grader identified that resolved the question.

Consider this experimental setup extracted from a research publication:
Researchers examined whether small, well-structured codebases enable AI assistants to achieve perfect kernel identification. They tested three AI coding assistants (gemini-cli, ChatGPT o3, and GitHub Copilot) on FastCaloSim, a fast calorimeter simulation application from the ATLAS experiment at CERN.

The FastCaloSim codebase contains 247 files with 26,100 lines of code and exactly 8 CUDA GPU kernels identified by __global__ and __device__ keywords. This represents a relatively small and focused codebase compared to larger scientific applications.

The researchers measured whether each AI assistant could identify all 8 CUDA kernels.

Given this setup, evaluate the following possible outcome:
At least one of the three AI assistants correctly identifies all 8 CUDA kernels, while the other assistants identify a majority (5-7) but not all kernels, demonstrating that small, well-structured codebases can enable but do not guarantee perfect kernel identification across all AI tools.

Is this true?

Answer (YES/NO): NO